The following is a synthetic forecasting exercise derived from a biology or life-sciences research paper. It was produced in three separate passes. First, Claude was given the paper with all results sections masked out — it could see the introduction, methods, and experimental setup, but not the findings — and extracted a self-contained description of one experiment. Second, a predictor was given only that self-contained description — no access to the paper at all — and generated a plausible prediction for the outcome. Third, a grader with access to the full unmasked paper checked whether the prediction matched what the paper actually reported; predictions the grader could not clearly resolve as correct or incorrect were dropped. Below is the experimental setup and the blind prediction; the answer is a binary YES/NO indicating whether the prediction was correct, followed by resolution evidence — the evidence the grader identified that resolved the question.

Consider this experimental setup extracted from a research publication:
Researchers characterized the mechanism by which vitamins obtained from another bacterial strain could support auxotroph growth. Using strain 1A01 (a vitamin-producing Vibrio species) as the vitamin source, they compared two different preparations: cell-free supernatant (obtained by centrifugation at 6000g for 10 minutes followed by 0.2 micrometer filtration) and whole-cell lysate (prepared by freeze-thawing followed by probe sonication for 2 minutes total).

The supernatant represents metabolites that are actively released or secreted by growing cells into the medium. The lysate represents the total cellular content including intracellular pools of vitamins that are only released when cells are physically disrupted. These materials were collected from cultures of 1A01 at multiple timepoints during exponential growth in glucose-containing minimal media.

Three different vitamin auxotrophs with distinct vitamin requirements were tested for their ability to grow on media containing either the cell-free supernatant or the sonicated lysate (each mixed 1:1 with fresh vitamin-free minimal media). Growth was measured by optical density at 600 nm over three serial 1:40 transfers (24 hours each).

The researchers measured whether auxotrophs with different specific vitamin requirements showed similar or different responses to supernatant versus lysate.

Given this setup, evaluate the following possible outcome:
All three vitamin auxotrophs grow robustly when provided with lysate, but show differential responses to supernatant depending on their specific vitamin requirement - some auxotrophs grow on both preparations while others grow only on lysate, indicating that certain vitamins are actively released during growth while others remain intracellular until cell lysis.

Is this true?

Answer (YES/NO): NO